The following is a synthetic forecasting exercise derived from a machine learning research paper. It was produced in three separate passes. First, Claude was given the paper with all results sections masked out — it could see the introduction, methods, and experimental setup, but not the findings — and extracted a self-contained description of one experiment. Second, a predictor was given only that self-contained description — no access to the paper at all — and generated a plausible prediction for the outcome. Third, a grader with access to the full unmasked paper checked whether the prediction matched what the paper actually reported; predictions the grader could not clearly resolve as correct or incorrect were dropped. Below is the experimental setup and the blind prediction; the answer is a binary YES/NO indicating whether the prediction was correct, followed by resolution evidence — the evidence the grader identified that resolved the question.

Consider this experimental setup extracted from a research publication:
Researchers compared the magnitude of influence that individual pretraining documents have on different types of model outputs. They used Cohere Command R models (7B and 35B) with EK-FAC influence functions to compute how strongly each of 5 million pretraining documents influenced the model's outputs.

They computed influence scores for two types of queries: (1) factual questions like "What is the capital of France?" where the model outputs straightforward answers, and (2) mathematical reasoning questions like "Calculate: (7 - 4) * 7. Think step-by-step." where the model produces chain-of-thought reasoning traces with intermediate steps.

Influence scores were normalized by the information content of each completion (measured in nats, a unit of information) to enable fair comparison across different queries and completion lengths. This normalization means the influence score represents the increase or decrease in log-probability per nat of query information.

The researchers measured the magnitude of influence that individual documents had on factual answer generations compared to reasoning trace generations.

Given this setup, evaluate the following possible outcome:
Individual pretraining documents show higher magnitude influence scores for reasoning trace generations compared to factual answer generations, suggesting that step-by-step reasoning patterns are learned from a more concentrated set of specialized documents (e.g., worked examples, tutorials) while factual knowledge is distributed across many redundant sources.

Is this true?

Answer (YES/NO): NO